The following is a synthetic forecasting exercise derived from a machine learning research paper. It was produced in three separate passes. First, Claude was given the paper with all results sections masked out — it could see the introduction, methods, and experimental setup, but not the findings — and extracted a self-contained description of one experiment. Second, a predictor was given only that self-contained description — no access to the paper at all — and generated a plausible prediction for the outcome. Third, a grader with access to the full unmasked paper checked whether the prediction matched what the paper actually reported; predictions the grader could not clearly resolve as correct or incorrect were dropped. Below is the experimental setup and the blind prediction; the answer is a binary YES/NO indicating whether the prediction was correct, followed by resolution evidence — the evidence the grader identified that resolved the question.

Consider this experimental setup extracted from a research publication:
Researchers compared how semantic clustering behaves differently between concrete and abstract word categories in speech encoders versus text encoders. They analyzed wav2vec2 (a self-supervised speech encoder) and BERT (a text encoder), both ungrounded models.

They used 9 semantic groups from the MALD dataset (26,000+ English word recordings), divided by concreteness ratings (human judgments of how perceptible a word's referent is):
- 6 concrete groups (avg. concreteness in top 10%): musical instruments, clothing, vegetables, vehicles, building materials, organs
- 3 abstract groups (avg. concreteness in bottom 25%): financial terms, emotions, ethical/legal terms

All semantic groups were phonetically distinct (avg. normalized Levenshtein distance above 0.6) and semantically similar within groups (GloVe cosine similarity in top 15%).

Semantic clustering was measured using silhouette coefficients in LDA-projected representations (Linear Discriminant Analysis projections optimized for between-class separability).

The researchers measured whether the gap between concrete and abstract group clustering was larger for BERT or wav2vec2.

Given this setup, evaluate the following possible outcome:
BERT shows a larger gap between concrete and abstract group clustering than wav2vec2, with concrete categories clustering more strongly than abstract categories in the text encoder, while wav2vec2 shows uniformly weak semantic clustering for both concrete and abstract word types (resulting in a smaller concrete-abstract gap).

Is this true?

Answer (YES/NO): NO